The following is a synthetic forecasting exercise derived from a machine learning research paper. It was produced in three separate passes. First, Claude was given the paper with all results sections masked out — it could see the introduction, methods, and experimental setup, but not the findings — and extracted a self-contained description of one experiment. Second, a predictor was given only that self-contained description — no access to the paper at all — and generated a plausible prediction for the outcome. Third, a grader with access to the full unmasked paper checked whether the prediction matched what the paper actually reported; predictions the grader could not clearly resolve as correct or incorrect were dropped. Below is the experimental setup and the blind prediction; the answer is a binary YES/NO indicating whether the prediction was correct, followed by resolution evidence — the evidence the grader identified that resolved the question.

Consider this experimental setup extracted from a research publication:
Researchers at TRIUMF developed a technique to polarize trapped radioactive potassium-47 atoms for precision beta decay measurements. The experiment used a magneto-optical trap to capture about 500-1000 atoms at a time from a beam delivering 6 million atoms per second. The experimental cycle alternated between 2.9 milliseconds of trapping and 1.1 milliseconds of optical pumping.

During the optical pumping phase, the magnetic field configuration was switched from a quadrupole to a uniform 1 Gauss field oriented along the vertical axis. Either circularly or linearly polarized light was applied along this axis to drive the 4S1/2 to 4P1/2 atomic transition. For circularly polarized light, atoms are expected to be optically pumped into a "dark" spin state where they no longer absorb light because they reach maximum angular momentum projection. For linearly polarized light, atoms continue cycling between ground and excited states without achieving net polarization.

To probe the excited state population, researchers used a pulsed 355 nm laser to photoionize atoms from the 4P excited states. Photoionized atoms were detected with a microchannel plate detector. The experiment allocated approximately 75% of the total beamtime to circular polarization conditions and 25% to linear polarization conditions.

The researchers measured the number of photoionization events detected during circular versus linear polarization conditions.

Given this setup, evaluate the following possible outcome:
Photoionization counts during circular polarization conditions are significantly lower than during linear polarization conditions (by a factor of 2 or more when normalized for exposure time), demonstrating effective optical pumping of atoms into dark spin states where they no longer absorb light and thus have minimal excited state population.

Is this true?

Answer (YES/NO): YES